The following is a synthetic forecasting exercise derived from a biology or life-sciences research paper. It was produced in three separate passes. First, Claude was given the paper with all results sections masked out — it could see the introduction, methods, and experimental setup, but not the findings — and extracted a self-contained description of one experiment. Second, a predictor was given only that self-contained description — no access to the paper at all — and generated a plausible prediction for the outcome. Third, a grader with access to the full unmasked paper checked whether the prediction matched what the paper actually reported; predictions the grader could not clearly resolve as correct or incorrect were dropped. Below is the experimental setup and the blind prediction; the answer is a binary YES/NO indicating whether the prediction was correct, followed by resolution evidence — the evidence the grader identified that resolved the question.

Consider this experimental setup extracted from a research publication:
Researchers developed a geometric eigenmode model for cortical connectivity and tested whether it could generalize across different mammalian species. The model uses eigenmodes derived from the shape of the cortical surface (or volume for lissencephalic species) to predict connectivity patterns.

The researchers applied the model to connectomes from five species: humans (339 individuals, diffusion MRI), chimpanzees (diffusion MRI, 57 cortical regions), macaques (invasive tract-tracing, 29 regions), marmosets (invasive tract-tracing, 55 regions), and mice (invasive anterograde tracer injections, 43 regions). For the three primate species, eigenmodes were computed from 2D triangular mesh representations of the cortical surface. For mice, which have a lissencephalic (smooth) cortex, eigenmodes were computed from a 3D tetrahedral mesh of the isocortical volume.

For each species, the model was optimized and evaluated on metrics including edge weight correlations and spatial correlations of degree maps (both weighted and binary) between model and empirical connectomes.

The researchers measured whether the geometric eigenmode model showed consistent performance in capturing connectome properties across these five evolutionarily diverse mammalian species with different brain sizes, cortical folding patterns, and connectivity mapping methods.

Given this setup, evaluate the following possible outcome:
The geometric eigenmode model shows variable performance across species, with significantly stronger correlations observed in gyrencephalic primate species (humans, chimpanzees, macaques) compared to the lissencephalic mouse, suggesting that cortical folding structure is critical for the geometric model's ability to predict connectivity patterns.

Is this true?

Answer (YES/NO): NO